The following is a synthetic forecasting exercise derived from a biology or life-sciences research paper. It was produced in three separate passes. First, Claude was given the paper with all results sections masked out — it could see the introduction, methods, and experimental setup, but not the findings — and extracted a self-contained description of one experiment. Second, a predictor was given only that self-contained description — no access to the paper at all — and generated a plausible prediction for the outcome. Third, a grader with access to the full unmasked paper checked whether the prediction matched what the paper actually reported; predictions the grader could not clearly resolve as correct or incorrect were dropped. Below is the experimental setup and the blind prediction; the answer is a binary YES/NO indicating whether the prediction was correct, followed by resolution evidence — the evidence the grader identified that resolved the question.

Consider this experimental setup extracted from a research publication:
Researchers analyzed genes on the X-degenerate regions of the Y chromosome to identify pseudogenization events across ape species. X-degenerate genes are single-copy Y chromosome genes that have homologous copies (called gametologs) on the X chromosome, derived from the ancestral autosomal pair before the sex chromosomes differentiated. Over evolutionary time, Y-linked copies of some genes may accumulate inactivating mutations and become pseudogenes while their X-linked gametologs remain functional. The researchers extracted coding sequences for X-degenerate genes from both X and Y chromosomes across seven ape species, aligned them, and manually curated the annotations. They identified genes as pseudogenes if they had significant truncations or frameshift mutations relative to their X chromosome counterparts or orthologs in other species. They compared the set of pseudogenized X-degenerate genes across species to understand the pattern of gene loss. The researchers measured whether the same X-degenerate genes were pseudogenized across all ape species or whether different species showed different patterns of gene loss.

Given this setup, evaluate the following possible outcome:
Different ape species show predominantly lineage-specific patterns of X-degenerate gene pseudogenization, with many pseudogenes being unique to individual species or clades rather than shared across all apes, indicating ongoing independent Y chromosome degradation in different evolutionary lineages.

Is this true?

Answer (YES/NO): NO